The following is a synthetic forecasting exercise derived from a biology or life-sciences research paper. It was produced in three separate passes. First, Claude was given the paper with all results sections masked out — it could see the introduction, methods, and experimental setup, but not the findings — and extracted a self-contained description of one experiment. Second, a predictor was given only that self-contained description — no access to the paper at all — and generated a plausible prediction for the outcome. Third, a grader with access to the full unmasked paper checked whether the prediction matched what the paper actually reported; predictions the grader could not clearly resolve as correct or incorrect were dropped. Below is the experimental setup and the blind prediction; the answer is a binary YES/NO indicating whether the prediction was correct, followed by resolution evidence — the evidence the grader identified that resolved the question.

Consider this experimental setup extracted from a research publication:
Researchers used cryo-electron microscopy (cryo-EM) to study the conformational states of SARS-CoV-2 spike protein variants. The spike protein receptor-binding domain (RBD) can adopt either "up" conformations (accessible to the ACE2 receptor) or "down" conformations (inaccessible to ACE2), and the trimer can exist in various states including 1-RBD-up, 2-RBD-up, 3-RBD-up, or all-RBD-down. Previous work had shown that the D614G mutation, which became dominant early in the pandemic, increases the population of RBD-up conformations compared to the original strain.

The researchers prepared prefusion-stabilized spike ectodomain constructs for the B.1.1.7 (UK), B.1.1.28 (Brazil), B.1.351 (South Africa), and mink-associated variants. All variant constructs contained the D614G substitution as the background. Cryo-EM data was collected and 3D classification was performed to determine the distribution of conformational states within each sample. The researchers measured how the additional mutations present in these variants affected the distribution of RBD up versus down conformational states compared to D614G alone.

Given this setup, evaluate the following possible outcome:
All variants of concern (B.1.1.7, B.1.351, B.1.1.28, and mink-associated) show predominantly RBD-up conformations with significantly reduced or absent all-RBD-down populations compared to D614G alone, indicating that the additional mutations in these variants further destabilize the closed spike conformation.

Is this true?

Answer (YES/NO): YES